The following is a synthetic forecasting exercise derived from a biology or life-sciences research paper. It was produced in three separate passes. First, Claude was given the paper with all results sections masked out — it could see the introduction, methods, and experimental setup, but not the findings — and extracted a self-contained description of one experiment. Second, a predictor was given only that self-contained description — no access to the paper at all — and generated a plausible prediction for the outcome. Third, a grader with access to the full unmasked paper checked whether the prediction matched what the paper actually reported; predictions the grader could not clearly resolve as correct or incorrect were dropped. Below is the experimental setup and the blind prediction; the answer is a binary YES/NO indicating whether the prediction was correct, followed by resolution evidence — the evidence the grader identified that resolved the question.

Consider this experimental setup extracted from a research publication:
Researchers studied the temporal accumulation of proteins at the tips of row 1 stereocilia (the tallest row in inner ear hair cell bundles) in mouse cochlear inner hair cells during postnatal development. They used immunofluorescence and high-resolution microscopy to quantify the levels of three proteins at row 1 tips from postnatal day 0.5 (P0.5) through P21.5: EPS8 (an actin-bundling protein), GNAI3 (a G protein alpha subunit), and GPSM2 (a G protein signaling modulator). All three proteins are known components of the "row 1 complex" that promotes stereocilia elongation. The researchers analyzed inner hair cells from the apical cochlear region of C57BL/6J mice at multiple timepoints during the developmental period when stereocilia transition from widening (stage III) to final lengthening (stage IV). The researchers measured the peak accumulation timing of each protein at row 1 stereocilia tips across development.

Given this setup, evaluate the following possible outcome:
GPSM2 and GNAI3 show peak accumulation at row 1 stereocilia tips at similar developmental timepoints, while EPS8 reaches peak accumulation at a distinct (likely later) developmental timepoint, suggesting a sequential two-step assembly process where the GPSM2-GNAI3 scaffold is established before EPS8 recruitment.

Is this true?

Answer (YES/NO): NO